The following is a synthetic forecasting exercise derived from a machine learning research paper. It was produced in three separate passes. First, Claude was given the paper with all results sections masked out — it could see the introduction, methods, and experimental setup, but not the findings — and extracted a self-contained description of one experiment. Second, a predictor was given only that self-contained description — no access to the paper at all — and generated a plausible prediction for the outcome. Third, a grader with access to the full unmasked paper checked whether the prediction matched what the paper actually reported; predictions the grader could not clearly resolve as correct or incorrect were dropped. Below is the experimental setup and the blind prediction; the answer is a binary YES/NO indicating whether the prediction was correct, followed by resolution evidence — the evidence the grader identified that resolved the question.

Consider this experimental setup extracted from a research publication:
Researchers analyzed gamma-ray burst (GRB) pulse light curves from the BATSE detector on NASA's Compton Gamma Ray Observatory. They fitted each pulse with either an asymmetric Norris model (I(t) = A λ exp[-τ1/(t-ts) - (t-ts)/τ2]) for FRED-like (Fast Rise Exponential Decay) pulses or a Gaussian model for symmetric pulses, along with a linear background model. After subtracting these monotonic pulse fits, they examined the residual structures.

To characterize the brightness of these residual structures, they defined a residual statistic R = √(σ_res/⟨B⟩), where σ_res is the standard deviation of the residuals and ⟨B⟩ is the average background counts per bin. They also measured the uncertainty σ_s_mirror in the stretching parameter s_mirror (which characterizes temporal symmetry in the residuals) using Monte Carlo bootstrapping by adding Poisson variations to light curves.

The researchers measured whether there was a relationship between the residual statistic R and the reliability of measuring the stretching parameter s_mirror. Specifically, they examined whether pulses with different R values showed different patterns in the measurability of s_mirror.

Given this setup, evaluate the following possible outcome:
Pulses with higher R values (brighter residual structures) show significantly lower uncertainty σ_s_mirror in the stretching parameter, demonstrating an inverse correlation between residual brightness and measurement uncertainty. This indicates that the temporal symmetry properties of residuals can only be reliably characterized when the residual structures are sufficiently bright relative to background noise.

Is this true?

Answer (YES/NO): YES